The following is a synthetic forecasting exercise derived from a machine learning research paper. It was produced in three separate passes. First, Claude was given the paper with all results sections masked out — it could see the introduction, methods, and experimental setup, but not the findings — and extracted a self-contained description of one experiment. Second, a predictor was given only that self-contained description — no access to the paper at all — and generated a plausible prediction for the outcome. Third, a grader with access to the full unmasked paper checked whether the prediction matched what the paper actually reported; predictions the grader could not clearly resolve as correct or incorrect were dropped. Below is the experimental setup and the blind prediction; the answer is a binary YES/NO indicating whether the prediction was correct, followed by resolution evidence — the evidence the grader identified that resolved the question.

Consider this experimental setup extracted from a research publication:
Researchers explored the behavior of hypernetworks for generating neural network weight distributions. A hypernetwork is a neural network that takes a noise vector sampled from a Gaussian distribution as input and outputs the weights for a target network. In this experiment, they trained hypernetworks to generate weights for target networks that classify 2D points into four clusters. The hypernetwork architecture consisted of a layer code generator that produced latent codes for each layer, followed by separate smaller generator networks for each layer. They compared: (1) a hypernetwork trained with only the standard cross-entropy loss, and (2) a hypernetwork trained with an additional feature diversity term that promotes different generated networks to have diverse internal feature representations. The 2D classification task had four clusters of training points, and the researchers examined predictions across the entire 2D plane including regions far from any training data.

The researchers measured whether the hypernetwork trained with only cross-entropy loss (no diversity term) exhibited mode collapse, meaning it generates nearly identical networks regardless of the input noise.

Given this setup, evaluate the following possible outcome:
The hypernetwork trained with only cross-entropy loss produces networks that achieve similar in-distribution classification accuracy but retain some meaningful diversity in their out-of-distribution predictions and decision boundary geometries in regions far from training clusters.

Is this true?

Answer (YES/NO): NO